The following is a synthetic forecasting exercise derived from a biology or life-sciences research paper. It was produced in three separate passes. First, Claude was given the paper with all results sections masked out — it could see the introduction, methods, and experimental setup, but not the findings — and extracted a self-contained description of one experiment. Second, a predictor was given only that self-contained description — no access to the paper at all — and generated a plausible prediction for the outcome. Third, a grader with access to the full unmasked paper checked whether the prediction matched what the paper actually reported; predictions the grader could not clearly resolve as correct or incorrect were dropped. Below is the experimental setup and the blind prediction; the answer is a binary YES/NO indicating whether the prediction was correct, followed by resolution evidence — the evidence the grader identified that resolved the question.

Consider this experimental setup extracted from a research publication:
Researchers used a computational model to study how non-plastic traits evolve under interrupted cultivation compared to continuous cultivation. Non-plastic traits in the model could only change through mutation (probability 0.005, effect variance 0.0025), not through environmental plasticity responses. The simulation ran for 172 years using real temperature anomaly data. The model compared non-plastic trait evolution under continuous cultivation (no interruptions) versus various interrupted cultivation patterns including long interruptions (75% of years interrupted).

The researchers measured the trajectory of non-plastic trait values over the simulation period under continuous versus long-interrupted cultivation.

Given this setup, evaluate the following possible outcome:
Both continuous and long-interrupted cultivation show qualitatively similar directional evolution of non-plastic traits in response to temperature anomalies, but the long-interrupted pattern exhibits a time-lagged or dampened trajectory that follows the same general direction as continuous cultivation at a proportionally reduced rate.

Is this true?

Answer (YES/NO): NO